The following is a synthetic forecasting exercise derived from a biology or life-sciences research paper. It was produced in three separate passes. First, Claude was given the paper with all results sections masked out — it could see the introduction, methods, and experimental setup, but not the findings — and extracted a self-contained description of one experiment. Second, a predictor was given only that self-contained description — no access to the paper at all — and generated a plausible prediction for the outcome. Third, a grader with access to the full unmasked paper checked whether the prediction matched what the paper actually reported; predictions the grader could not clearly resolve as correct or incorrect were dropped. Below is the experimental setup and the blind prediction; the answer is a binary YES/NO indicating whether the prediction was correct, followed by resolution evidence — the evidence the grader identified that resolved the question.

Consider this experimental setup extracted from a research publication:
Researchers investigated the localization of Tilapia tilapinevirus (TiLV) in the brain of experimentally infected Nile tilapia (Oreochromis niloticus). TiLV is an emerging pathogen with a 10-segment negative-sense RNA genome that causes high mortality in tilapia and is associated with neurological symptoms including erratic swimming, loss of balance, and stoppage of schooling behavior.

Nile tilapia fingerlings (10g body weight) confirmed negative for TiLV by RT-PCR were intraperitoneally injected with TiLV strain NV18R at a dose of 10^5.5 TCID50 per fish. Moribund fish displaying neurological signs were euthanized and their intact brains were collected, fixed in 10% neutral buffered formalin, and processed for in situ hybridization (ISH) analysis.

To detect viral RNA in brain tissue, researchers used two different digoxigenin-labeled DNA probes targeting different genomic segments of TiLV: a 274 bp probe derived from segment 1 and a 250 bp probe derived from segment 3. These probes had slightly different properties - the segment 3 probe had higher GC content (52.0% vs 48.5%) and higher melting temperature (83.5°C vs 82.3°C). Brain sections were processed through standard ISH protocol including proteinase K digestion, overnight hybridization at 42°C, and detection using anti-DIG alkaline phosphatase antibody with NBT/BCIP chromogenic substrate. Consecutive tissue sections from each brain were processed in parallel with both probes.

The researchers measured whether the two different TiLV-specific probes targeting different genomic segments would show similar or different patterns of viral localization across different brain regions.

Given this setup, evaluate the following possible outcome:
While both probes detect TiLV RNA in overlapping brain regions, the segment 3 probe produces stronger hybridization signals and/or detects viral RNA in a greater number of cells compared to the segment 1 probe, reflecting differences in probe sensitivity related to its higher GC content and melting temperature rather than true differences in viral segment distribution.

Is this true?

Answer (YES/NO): YES